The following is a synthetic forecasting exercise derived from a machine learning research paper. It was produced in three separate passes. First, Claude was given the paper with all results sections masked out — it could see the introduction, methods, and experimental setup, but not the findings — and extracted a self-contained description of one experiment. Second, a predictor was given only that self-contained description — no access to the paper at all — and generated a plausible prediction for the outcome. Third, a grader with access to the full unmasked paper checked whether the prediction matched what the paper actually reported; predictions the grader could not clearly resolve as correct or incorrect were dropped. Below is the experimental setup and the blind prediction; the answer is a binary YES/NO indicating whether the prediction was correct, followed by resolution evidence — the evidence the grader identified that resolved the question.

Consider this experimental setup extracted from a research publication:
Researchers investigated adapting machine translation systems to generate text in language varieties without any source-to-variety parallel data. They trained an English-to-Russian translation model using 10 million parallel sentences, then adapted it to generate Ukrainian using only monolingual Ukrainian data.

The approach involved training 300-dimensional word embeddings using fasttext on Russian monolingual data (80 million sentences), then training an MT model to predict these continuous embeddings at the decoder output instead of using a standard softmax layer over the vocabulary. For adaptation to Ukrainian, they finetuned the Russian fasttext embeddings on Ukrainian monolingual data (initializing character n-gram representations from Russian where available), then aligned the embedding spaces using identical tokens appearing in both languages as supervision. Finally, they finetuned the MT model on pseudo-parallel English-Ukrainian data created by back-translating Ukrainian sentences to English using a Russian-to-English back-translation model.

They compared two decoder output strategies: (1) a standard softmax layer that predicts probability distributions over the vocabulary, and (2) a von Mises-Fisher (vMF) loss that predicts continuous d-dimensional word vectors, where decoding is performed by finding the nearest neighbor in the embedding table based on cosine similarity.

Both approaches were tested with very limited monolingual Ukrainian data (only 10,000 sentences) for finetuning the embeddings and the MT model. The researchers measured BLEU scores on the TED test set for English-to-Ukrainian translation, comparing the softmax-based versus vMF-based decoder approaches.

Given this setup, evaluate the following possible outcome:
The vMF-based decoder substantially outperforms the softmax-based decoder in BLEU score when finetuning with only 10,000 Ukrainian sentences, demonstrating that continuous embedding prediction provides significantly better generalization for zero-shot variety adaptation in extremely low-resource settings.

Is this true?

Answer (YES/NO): YES